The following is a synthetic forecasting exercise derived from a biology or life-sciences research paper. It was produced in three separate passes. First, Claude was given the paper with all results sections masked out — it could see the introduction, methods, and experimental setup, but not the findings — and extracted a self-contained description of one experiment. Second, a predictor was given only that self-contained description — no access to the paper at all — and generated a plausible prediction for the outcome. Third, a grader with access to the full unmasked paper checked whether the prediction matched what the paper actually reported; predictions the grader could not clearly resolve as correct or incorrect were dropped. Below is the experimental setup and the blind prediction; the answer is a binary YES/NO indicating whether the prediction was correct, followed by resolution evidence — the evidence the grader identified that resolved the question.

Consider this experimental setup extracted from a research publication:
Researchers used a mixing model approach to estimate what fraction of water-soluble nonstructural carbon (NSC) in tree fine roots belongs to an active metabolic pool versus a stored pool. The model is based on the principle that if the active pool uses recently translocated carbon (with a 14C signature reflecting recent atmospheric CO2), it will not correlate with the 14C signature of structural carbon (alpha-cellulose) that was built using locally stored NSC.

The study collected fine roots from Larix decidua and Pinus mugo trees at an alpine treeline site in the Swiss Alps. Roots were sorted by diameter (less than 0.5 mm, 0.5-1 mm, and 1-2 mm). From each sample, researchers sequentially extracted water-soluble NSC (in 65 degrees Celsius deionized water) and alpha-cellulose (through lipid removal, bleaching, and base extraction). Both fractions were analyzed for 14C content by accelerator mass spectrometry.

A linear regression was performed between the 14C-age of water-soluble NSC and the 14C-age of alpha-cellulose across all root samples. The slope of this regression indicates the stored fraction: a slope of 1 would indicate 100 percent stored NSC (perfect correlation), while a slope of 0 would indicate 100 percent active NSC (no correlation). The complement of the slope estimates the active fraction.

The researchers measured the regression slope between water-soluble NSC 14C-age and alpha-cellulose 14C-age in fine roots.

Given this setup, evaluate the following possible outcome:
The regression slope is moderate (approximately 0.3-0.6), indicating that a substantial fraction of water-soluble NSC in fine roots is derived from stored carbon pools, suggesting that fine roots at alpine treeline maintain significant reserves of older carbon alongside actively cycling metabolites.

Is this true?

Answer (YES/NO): NO